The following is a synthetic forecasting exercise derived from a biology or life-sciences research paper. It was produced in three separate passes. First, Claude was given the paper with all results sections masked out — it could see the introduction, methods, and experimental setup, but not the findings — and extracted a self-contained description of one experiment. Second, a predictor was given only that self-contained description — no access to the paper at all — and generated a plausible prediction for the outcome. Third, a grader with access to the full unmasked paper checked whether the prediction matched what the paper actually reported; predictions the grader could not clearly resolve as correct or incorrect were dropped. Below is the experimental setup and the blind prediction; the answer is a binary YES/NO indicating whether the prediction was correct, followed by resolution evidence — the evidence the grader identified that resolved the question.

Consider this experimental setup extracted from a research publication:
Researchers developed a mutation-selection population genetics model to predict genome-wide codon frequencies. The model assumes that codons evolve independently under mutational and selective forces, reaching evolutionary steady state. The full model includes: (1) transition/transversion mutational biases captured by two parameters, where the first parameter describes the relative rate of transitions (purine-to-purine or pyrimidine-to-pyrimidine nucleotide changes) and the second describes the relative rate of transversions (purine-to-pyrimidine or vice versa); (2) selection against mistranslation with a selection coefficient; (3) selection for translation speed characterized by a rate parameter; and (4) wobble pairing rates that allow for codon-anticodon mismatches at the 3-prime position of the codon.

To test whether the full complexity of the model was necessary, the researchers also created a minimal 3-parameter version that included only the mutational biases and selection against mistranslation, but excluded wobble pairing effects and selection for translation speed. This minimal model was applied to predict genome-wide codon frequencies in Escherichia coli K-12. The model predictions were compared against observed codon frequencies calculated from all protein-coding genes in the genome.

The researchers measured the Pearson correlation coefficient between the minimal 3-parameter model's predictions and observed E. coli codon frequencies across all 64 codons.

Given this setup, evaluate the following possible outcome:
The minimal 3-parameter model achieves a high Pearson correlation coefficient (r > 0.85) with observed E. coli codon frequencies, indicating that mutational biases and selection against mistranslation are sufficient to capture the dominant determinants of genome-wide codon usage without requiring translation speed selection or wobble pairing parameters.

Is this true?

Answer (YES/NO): NO